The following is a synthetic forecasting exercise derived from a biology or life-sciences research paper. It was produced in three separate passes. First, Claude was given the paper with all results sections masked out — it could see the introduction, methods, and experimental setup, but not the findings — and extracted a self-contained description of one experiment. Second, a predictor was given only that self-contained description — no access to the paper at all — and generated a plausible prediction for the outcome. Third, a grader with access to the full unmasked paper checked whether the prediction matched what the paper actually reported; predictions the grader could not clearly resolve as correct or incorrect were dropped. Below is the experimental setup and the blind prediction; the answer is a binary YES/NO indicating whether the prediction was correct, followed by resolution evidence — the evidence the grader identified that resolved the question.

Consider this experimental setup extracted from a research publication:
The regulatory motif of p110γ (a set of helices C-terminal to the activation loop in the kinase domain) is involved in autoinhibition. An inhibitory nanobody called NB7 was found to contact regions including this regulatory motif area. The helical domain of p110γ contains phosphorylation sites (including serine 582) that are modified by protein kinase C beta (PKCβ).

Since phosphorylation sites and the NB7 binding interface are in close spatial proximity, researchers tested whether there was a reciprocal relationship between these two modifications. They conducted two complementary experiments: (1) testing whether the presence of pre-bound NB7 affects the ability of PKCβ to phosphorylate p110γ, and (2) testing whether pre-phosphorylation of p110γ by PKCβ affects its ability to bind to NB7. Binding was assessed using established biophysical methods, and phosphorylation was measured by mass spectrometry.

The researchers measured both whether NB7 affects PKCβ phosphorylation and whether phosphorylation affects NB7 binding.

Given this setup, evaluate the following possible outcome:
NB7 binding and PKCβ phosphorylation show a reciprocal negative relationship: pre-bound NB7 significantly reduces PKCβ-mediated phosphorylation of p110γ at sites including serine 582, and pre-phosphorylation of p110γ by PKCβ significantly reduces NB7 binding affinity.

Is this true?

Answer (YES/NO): YES